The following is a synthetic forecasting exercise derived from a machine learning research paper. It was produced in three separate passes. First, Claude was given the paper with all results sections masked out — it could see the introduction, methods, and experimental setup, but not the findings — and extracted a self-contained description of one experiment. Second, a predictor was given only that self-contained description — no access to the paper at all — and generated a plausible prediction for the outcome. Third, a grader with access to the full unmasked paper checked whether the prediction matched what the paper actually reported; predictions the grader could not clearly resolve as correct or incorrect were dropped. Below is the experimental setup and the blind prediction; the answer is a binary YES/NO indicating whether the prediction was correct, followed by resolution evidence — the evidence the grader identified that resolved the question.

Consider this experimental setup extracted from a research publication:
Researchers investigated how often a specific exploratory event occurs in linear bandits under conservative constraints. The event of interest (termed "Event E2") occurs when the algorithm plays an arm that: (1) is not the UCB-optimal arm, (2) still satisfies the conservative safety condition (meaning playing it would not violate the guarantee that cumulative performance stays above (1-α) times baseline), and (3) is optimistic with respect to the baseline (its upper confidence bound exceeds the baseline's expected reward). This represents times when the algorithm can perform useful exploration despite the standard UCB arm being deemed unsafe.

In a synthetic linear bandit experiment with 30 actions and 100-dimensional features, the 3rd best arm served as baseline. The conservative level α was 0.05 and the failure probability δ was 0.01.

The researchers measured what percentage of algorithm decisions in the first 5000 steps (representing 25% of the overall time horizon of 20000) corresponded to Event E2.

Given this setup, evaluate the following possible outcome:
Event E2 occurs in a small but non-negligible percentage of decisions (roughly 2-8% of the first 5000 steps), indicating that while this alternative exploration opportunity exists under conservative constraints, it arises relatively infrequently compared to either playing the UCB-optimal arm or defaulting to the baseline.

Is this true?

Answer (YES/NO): NO